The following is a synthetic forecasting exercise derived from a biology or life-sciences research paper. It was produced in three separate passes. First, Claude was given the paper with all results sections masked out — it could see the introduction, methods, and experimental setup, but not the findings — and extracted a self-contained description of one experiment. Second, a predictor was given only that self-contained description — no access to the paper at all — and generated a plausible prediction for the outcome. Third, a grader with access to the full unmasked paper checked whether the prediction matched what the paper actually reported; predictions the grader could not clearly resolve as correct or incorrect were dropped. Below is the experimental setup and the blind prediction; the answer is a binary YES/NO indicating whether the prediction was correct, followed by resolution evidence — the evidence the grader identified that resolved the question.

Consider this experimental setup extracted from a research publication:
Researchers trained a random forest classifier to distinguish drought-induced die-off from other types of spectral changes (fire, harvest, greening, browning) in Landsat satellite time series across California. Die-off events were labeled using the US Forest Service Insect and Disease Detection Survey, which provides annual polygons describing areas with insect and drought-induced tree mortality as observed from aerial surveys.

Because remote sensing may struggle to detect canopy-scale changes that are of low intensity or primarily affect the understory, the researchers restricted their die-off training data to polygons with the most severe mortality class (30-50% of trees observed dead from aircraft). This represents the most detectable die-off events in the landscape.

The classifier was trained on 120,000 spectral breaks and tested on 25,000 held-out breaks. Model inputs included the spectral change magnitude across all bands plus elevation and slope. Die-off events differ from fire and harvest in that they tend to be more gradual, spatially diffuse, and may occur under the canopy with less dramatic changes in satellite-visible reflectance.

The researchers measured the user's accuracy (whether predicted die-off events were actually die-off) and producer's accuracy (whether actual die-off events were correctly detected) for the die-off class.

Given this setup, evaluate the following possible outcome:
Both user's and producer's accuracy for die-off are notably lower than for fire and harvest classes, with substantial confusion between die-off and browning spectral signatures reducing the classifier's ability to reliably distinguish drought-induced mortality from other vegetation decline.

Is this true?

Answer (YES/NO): NO